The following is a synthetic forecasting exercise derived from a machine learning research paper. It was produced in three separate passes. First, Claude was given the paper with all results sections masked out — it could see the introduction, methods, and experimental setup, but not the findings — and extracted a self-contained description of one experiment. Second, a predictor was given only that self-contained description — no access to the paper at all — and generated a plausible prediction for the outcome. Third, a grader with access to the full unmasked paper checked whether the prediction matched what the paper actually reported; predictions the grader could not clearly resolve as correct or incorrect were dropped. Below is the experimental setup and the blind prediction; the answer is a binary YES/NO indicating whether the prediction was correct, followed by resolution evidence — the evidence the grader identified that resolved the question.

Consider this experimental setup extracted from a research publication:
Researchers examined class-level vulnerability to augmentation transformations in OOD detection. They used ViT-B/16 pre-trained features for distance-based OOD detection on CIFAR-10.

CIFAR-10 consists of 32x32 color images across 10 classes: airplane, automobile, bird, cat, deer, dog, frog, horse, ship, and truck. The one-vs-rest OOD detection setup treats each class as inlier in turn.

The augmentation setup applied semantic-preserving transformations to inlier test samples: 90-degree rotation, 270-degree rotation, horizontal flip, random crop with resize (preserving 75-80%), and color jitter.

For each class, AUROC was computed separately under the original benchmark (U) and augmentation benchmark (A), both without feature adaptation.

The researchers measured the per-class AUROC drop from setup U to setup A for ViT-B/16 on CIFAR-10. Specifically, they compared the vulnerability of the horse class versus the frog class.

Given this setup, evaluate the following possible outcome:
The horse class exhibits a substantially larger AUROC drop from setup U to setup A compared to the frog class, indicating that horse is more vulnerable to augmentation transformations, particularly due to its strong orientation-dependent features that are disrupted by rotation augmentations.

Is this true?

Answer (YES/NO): YES